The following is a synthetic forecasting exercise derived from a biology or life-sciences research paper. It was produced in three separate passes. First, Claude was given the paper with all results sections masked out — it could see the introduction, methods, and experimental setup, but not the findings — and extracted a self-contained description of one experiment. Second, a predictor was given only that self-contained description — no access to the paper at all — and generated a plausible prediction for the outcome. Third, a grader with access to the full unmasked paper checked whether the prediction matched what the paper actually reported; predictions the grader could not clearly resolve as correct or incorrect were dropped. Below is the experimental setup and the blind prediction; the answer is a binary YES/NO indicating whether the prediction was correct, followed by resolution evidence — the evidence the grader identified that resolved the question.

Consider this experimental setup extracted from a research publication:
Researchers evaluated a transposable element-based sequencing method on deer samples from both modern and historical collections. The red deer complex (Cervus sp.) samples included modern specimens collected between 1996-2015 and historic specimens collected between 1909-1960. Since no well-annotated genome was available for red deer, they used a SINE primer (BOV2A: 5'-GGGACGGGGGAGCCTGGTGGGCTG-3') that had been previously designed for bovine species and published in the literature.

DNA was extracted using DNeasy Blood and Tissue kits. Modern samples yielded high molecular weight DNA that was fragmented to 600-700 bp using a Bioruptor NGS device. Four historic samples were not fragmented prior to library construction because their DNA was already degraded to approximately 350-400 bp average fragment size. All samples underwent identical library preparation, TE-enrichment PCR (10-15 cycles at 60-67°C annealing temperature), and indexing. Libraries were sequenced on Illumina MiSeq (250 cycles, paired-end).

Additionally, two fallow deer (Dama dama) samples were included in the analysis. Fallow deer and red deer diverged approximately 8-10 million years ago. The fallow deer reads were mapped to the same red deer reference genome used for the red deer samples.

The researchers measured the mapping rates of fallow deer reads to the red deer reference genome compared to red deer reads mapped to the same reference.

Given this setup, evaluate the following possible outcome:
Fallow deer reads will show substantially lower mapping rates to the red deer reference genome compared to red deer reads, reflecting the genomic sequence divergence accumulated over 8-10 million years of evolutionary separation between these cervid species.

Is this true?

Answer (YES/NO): NO